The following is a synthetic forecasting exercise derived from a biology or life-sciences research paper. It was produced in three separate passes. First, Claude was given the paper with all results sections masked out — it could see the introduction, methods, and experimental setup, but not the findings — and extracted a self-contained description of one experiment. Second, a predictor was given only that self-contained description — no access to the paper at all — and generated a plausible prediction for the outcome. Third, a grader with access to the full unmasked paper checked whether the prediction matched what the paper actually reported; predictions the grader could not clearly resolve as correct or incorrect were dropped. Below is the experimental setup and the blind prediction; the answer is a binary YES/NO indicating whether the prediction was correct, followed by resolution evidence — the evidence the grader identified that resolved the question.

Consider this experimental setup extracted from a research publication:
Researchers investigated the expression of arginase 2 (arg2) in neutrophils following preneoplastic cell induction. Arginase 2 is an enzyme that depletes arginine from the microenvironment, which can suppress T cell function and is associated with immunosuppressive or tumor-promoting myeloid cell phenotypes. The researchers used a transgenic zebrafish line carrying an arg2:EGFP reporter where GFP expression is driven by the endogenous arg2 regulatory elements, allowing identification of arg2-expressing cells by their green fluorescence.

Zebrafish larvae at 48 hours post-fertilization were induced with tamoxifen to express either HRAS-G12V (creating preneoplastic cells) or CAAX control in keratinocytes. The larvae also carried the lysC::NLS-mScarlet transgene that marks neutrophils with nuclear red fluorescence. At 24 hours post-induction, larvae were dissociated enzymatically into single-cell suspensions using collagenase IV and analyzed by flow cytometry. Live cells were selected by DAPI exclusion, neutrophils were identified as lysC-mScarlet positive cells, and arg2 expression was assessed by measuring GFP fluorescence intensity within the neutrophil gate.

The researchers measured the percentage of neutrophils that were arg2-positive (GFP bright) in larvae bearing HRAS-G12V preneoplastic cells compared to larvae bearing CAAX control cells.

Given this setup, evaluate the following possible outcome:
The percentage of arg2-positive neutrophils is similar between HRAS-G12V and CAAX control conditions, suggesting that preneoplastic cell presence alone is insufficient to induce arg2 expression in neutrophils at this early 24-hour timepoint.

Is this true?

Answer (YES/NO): NO